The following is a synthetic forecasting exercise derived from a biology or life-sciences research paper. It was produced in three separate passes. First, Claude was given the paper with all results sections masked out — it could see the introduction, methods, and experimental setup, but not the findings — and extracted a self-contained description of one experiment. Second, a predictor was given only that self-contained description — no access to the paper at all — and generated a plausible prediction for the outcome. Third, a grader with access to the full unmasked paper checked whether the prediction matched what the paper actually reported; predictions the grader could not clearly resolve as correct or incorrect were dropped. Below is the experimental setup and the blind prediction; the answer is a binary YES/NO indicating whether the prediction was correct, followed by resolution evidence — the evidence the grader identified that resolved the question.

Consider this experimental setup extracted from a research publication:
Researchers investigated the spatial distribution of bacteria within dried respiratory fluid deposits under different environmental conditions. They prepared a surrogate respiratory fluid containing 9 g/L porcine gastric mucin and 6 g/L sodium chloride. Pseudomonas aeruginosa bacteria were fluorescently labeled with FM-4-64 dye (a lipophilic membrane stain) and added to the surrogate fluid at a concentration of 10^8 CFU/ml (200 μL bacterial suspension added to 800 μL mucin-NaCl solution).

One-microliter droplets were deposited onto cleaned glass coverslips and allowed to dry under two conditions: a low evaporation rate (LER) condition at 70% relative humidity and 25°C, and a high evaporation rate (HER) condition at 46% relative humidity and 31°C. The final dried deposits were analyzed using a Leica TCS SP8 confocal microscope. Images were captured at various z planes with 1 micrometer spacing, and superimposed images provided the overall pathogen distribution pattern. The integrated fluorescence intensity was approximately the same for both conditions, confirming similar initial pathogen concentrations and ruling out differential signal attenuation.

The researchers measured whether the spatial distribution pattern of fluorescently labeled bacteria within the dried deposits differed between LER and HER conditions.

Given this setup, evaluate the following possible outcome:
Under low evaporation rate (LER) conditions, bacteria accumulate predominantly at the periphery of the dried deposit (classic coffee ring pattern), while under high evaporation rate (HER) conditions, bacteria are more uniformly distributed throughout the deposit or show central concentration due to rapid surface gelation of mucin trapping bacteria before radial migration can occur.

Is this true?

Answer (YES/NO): NO